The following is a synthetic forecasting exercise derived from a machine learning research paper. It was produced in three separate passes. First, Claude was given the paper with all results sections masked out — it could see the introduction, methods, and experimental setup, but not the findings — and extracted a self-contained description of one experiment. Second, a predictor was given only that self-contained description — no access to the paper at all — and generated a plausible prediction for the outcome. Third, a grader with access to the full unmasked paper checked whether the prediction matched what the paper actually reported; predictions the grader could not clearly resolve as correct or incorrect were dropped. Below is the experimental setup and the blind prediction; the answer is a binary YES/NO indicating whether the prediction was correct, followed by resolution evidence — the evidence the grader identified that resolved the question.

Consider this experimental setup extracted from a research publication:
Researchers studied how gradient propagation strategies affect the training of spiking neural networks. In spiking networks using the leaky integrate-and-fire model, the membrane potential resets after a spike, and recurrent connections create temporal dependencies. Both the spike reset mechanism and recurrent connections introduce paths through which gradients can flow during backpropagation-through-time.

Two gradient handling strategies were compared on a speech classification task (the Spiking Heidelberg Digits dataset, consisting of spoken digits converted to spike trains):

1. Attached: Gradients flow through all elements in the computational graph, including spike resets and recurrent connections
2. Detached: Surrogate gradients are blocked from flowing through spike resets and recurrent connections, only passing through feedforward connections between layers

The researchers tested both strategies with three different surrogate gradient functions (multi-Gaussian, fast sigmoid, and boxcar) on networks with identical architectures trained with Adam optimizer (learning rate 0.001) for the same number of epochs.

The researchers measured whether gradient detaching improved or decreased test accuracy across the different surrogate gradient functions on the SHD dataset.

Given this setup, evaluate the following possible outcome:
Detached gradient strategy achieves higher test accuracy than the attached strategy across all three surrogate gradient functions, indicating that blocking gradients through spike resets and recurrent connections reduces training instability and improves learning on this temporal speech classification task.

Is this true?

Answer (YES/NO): YES